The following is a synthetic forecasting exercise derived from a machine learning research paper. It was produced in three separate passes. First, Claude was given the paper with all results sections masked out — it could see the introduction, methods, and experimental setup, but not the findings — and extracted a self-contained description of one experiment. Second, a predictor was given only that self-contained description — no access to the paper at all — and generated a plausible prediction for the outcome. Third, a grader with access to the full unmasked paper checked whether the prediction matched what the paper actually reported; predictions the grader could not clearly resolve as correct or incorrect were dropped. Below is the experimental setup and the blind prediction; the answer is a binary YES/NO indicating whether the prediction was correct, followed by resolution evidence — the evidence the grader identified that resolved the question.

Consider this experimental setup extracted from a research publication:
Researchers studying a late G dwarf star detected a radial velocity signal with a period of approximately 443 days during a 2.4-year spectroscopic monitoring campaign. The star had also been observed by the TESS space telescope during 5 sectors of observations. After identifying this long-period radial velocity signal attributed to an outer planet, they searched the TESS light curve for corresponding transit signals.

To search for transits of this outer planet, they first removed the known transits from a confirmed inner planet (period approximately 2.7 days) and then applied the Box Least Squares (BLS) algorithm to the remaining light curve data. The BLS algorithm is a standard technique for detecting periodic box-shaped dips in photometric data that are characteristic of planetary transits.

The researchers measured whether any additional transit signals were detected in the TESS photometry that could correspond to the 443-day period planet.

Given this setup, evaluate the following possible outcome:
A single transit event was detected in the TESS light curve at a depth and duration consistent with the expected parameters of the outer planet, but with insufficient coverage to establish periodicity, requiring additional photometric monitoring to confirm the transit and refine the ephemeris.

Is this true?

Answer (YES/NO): NO